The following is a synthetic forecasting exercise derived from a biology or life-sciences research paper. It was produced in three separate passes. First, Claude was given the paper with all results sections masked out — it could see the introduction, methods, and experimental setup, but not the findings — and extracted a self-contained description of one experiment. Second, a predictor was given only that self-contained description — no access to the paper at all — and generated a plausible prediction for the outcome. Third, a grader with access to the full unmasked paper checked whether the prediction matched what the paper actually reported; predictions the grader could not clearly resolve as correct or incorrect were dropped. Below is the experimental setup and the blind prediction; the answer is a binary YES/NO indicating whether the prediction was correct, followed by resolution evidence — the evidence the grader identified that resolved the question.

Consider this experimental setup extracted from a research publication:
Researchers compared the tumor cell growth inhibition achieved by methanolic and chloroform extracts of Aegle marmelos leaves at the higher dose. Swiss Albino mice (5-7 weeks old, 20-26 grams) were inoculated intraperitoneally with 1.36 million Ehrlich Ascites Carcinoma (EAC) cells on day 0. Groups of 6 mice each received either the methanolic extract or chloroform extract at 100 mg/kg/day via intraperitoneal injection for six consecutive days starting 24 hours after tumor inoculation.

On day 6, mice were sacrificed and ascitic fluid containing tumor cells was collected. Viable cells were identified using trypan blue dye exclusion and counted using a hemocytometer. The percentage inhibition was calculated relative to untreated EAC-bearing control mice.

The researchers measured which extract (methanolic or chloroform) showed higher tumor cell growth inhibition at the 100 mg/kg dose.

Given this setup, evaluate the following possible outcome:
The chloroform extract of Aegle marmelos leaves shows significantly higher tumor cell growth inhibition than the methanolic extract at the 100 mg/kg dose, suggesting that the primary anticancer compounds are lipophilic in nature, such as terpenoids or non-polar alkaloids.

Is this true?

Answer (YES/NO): NO